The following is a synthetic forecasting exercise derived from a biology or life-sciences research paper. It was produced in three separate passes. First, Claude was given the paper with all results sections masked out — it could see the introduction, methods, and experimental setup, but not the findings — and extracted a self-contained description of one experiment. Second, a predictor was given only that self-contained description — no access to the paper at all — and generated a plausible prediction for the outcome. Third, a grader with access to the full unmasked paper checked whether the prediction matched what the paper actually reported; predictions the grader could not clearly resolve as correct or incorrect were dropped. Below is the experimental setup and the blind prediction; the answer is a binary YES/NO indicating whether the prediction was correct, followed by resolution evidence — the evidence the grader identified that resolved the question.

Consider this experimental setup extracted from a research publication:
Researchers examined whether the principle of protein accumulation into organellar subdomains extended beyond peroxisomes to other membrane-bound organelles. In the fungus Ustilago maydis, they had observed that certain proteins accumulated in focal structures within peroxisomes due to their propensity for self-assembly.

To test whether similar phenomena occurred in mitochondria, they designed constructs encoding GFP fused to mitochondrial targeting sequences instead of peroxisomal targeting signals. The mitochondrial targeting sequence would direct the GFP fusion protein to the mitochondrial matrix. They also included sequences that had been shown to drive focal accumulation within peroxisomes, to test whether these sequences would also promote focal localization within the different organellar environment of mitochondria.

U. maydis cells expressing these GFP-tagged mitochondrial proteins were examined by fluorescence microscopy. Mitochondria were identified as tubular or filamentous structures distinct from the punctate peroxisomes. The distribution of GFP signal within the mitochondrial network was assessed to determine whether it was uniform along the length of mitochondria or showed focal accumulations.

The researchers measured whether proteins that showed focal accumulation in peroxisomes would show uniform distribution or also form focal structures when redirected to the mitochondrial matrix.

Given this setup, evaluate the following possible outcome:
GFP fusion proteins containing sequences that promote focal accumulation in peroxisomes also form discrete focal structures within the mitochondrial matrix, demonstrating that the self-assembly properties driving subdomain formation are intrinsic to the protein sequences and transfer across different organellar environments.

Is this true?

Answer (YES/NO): YES